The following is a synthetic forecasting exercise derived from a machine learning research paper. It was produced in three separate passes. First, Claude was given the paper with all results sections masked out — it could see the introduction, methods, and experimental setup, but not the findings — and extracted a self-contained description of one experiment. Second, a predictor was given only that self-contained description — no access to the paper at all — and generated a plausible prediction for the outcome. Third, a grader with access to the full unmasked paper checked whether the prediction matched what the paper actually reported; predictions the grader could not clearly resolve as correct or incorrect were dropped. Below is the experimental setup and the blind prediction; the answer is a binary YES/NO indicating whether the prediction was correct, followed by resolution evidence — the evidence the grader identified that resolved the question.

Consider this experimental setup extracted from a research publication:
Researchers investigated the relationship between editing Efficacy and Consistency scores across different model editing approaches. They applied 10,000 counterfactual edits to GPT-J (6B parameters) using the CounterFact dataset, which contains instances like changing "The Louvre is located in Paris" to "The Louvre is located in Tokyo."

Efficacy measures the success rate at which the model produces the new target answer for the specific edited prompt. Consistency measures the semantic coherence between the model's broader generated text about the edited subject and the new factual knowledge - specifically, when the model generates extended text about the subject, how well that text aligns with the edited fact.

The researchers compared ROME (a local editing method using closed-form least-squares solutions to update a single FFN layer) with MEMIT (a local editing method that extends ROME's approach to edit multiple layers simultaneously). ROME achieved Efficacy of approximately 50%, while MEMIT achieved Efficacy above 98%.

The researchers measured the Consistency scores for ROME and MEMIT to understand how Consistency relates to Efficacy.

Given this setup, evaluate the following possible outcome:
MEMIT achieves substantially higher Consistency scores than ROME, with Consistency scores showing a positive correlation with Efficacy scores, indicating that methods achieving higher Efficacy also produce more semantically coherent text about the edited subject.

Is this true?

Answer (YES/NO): YES